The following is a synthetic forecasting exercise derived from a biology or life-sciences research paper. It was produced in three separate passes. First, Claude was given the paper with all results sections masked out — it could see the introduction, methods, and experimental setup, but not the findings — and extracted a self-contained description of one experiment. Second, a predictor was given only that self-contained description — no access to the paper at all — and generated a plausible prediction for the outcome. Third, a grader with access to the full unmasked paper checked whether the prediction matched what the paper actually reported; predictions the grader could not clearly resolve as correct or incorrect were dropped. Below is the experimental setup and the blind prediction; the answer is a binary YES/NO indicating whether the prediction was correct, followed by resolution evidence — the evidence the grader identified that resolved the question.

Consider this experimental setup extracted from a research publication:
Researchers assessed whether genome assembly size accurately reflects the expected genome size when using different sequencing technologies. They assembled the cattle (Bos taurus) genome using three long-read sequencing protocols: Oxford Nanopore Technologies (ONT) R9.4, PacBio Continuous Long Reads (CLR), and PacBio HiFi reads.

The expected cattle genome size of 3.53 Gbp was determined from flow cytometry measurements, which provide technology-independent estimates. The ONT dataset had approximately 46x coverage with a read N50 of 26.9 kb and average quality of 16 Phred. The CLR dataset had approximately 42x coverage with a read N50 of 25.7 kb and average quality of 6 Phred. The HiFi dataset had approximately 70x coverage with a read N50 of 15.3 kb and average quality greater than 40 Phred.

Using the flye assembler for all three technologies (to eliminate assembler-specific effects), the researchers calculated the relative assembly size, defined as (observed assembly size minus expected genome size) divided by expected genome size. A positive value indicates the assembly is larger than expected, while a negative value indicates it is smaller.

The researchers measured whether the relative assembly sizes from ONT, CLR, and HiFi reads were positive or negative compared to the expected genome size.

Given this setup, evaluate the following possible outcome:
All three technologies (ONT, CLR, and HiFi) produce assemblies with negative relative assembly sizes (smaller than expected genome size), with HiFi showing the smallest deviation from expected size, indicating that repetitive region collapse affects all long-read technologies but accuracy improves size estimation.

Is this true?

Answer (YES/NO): NO